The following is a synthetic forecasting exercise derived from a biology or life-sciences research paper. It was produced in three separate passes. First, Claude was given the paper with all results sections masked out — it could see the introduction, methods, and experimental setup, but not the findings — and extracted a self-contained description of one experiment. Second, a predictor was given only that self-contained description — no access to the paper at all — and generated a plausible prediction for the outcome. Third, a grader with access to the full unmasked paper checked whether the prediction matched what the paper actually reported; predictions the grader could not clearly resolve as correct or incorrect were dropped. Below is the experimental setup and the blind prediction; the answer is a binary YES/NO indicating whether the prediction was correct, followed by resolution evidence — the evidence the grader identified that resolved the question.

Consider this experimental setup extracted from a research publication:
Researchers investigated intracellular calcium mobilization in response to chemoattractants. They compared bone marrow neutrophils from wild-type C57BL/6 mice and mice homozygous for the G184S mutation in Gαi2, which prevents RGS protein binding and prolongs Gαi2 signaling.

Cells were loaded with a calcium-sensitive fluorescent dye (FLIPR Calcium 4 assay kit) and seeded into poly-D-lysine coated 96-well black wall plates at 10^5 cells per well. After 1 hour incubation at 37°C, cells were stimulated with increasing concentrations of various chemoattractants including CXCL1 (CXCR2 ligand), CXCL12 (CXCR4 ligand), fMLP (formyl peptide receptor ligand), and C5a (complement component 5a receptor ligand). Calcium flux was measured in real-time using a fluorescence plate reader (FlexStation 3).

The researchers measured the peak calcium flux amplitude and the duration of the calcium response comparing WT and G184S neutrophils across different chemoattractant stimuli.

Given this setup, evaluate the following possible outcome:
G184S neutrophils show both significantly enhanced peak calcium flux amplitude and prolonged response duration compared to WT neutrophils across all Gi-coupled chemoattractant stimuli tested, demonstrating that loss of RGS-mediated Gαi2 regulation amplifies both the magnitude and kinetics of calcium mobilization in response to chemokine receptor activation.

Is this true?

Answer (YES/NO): NO